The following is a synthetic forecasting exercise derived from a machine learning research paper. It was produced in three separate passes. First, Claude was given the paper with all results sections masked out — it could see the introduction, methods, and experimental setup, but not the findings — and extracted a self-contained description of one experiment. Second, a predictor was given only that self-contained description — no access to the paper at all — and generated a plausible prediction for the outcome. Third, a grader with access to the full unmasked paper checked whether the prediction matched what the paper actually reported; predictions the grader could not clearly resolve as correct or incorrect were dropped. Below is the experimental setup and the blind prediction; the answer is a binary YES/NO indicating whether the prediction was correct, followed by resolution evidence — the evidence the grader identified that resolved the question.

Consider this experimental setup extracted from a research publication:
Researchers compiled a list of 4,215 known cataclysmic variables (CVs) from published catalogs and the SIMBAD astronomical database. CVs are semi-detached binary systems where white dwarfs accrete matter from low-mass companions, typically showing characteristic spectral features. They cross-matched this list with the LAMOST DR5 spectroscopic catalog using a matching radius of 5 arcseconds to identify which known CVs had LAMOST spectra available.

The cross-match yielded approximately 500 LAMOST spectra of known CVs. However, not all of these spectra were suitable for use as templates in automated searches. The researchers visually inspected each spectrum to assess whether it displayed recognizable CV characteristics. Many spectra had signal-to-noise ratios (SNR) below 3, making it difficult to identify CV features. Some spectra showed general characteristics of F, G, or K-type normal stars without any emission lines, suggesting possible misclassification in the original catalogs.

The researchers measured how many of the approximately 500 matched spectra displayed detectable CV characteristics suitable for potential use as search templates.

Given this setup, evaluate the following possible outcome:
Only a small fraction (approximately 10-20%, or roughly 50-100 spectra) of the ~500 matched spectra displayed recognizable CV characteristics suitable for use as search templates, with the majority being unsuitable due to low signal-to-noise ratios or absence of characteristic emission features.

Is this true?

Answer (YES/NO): NO